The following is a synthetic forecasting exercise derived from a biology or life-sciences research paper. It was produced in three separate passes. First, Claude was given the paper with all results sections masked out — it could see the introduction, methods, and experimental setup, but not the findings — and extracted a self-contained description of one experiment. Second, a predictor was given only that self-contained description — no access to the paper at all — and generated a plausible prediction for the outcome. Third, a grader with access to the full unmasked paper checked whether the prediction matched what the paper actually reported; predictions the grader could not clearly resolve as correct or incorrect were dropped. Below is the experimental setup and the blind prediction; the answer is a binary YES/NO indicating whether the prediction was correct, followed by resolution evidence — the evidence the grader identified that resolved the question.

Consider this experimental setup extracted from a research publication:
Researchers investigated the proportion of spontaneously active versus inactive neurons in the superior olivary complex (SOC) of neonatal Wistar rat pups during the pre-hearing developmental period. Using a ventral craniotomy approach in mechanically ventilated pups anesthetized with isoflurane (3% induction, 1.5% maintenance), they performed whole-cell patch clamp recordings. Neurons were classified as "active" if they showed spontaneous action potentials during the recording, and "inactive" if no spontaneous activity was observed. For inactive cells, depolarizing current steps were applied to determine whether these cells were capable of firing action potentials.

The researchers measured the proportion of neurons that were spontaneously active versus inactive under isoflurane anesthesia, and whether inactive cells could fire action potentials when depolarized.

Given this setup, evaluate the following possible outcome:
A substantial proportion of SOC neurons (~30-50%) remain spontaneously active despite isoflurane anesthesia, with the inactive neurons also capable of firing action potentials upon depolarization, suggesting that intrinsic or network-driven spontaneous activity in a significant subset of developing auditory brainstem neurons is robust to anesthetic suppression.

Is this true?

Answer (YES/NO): NO